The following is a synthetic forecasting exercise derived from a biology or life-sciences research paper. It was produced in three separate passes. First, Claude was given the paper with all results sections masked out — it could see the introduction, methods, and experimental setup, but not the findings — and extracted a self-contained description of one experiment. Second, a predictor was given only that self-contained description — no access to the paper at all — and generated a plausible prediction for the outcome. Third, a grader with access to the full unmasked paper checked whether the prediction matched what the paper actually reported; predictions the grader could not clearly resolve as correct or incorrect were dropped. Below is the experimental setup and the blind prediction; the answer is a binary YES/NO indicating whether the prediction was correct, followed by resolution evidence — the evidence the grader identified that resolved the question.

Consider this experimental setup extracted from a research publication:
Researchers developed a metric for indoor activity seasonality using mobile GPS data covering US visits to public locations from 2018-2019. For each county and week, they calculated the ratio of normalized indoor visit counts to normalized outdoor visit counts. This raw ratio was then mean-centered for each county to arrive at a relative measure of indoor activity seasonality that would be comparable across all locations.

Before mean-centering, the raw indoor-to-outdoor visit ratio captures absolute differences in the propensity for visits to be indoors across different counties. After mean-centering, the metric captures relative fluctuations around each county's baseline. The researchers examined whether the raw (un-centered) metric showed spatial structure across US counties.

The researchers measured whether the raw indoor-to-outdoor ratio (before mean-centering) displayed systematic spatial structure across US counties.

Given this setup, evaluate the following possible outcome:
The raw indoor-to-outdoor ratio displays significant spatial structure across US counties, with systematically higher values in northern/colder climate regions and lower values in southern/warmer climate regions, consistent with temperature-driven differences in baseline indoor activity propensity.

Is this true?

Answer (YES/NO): NO